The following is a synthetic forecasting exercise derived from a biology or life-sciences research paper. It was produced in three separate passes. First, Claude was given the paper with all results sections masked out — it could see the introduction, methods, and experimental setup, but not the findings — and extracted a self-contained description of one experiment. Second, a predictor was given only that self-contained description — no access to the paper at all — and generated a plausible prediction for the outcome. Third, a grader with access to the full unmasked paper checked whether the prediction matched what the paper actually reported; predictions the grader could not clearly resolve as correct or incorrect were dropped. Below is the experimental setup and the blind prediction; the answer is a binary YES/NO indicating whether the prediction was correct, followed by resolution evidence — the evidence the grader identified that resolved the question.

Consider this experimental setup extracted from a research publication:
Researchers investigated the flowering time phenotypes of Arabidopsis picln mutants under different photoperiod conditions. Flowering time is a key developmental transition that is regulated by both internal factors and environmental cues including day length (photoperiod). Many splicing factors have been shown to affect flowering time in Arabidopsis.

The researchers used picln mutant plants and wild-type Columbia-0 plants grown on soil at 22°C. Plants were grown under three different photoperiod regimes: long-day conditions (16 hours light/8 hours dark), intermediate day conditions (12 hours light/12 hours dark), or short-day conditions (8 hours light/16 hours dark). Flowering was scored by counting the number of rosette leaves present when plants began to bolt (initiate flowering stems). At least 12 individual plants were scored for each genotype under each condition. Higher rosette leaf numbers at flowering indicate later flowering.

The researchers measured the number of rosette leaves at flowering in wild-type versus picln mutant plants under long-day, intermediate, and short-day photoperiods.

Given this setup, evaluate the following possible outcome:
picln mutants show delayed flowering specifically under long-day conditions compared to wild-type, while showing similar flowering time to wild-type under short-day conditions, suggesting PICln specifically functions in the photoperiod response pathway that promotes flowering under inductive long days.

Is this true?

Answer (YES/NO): NO